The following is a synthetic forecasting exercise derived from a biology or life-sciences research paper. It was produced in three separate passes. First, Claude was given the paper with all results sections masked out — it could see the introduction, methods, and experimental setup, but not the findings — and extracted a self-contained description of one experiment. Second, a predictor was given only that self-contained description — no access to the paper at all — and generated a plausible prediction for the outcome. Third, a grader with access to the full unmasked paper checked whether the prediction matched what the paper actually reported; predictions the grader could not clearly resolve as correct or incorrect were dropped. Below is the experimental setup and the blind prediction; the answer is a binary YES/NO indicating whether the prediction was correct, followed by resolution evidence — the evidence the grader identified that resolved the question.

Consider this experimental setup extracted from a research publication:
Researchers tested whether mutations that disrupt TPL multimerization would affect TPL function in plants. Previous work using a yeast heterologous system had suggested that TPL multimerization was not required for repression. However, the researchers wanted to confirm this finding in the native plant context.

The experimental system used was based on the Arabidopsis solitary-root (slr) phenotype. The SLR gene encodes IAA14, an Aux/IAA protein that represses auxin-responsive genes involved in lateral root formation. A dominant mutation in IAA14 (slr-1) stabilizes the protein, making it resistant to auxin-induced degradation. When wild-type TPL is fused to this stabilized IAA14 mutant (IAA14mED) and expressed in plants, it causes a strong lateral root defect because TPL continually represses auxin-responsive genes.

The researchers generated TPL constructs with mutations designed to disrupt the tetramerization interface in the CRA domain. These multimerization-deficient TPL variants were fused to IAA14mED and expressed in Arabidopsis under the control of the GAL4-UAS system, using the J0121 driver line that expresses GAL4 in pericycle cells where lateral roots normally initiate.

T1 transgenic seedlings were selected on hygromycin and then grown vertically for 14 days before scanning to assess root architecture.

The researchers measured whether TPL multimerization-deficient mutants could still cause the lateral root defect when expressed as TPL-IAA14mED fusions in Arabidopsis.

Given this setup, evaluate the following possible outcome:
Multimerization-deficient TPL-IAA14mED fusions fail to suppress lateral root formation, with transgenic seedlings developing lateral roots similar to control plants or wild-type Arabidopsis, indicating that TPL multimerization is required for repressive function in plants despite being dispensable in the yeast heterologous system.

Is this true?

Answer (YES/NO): NO